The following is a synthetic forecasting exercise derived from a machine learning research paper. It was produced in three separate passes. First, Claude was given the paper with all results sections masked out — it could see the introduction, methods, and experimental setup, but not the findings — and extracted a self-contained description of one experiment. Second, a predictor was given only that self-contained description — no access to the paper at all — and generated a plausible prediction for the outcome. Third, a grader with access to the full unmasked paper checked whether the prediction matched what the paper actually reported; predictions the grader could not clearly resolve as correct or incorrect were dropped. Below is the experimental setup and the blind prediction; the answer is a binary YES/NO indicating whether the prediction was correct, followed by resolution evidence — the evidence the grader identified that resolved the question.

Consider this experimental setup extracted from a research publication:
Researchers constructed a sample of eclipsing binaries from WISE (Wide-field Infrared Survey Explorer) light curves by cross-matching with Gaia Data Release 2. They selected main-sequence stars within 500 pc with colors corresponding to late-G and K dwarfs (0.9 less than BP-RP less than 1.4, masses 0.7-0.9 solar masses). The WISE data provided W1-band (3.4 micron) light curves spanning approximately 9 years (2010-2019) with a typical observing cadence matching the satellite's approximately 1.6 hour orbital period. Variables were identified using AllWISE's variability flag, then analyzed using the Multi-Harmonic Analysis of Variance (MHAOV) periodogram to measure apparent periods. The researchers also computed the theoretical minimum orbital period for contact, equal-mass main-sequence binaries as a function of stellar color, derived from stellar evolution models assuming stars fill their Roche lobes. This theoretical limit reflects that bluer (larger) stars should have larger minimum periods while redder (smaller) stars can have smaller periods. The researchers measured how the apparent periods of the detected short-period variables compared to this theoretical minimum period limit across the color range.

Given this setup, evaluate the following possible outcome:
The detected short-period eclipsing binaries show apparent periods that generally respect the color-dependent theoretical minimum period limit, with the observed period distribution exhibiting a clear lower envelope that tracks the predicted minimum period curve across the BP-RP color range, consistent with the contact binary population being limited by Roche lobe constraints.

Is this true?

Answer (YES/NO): YES